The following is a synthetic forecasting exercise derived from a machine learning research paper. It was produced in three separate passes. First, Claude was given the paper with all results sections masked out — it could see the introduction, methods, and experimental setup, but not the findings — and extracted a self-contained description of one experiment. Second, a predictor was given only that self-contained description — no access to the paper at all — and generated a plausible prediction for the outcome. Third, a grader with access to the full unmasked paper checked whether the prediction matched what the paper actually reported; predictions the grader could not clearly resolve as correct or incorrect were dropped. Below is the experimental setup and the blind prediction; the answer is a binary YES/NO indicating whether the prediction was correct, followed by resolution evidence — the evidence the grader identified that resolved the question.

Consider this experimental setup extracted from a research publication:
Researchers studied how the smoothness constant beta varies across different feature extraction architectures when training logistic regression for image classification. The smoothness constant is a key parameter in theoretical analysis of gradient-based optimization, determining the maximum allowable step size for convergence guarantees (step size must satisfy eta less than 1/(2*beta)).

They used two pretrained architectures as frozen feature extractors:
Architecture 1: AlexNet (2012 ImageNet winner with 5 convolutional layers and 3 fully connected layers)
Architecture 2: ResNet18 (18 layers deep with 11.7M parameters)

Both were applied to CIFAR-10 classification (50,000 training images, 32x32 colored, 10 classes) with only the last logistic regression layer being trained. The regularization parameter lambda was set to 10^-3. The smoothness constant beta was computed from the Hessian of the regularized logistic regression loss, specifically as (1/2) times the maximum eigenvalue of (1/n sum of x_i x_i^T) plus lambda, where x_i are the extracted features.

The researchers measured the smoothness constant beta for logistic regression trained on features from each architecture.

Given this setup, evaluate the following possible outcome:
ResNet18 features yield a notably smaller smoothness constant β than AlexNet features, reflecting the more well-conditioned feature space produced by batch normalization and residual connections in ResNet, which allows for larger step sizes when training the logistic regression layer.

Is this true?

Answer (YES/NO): YES